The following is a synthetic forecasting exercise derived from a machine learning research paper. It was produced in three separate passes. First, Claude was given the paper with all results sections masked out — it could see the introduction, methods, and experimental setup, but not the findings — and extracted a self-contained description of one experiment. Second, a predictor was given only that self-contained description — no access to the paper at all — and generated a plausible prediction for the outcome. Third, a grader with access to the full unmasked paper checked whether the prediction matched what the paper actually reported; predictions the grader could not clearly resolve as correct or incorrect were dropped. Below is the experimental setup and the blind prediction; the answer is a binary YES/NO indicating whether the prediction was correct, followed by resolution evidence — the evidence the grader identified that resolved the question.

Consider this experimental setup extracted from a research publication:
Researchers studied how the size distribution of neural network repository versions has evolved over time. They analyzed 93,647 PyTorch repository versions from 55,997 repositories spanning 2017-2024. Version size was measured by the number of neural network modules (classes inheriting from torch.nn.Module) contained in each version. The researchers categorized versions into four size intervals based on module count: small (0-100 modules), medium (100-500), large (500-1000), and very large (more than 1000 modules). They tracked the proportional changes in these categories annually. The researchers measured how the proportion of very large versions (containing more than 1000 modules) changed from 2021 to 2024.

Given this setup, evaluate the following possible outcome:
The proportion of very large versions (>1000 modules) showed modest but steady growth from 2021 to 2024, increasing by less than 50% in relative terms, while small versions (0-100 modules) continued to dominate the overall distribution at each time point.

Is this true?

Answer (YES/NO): NO